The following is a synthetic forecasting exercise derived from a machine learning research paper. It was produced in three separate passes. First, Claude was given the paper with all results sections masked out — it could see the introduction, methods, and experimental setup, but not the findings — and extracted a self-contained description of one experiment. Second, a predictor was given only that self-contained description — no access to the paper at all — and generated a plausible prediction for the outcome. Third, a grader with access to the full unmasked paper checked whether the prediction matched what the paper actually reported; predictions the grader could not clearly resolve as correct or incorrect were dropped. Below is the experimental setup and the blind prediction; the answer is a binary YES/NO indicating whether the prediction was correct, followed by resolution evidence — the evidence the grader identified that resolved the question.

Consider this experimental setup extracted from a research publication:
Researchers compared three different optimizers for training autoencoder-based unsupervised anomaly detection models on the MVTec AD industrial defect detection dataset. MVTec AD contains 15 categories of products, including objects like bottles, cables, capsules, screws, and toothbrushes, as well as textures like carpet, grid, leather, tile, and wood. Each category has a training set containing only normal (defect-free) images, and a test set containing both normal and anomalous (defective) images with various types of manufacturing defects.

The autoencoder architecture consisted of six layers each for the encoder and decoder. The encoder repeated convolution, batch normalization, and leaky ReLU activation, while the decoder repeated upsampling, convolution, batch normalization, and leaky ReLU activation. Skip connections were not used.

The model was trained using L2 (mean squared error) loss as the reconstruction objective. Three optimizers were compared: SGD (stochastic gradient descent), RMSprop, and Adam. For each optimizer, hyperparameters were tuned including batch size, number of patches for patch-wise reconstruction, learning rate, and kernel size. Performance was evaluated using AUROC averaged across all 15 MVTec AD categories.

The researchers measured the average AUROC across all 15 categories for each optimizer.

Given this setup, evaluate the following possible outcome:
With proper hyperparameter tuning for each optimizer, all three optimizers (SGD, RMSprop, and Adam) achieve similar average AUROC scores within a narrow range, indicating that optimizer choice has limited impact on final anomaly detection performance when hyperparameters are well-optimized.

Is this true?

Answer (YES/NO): NO